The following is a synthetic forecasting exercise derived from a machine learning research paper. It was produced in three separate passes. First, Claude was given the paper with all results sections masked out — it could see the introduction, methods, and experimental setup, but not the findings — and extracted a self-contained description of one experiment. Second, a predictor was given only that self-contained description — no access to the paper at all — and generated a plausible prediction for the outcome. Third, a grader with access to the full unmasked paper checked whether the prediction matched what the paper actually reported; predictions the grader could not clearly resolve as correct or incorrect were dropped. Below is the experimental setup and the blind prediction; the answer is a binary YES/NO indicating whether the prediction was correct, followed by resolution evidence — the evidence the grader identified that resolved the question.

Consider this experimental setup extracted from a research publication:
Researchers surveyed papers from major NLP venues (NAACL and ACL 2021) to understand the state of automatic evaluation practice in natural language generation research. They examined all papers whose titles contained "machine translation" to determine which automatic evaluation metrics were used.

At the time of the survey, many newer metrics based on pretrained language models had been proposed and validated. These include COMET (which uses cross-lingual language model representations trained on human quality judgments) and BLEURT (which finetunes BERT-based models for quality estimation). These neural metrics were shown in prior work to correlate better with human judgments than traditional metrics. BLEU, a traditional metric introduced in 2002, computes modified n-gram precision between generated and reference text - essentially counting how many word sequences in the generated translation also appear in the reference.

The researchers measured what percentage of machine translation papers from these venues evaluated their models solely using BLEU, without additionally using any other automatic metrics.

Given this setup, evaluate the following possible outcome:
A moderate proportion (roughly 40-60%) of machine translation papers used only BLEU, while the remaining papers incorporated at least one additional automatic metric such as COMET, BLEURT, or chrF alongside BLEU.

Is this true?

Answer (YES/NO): NO